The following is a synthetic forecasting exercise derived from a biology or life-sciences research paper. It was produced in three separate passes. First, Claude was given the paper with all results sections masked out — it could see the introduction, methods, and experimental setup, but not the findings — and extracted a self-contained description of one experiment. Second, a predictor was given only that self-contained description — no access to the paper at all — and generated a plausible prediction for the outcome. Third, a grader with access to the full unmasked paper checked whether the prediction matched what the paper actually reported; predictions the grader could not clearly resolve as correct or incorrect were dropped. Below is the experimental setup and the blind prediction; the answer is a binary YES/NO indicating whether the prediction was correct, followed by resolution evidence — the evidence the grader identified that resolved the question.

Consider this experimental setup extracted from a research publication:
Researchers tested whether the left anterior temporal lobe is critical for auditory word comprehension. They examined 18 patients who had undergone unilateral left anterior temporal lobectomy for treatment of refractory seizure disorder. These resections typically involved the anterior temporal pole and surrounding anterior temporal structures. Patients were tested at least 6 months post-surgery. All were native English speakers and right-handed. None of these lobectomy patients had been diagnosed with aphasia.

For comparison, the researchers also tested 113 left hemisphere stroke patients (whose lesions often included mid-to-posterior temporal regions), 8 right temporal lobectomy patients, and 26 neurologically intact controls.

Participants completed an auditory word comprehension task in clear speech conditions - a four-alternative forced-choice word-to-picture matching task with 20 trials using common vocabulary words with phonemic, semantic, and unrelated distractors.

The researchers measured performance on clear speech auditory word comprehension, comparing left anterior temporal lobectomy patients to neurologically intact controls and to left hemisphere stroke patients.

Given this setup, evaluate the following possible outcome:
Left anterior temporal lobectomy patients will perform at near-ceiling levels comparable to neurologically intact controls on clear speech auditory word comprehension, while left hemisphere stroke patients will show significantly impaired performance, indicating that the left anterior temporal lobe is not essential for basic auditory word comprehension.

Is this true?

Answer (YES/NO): NO